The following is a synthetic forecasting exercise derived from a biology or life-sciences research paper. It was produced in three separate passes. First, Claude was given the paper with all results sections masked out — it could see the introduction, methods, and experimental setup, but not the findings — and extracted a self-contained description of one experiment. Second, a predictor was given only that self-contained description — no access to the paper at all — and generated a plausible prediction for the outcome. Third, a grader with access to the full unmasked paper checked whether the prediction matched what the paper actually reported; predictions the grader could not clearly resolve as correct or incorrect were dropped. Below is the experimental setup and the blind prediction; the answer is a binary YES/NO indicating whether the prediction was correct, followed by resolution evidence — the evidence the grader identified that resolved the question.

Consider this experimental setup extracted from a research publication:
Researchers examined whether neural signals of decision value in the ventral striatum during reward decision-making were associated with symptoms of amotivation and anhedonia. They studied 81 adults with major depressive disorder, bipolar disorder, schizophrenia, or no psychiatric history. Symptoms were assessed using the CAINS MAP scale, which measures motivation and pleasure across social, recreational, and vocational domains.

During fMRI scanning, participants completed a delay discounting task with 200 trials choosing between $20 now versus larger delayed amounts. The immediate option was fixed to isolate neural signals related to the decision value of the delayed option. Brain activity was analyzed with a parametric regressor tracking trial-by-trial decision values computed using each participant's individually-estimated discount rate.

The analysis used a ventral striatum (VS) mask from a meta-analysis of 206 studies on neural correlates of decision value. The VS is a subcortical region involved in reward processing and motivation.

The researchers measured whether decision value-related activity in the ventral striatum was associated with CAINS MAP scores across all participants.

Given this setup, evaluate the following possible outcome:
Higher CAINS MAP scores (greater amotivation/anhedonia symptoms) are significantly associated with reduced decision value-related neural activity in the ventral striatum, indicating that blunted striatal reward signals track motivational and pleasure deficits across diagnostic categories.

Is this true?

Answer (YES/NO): NO